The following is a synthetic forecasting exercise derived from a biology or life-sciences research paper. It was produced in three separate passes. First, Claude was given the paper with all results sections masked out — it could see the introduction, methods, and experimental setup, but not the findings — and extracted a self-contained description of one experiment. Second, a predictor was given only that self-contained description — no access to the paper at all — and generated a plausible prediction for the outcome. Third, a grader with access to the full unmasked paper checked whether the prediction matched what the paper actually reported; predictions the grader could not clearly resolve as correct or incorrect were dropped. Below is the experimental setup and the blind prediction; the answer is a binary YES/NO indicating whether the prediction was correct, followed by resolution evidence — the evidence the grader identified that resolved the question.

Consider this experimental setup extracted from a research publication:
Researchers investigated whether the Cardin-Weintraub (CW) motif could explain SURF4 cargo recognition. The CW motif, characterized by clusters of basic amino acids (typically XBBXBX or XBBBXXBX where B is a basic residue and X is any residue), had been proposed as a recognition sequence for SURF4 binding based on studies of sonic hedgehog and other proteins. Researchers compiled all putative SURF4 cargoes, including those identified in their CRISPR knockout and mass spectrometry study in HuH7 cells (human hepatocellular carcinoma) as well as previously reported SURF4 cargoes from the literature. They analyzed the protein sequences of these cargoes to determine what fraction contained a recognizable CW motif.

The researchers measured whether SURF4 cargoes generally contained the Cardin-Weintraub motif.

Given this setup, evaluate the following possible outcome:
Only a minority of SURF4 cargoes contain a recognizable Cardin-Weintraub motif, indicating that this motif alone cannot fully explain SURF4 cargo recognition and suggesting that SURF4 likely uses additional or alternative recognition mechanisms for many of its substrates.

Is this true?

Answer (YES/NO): YES